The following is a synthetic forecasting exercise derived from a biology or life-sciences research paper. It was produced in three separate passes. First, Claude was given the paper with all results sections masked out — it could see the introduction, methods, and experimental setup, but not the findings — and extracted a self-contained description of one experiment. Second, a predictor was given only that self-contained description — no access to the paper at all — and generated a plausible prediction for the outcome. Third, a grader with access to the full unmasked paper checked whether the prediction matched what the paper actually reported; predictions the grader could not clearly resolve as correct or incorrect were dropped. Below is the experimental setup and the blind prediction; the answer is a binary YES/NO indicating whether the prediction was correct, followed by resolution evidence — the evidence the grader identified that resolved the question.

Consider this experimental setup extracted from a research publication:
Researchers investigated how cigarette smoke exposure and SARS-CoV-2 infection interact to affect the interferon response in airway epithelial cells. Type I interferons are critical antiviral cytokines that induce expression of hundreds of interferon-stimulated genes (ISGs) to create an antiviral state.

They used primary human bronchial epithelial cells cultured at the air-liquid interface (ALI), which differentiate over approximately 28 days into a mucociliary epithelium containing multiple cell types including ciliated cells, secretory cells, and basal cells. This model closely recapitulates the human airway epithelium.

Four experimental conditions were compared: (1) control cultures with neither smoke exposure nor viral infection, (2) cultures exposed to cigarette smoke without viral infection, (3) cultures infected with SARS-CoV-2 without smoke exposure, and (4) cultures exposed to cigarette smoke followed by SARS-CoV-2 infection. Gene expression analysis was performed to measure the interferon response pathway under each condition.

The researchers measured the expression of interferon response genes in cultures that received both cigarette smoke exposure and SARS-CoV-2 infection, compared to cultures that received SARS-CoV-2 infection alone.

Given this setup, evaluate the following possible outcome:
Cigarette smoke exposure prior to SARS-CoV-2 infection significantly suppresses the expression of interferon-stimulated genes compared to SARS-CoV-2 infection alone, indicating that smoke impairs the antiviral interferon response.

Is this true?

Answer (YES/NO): YES